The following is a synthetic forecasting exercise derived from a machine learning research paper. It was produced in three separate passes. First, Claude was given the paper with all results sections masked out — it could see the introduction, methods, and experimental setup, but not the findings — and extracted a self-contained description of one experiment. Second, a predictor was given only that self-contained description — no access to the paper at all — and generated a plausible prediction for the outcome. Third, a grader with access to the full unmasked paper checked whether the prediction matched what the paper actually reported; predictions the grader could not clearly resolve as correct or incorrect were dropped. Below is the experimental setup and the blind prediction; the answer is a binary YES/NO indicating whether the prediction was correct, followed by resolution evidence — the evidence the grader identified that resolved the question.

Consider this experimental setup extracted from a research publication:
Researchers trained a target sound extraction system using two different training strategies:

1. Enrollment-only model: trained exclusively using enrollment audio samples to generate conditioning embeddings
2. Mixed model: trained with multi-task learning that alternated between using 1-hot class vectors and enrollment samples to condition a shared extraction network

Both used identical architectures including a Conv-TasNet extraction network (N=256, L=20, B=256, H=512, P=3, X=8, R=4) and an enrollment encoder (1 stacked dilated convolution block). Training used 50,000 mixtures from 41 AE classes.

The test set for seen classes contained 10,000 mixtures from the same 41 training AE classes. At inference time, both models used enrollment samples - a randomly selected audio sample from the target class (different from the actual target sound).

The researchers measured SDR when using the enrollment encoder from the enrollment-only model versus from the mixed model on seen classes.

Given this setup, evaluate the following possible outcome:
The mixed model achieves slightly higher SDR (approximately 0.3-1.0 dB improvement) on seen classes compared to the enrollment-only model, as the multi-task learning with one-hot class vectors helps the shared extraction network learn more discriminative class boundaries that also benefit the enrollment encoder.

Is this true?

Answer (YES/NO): NO